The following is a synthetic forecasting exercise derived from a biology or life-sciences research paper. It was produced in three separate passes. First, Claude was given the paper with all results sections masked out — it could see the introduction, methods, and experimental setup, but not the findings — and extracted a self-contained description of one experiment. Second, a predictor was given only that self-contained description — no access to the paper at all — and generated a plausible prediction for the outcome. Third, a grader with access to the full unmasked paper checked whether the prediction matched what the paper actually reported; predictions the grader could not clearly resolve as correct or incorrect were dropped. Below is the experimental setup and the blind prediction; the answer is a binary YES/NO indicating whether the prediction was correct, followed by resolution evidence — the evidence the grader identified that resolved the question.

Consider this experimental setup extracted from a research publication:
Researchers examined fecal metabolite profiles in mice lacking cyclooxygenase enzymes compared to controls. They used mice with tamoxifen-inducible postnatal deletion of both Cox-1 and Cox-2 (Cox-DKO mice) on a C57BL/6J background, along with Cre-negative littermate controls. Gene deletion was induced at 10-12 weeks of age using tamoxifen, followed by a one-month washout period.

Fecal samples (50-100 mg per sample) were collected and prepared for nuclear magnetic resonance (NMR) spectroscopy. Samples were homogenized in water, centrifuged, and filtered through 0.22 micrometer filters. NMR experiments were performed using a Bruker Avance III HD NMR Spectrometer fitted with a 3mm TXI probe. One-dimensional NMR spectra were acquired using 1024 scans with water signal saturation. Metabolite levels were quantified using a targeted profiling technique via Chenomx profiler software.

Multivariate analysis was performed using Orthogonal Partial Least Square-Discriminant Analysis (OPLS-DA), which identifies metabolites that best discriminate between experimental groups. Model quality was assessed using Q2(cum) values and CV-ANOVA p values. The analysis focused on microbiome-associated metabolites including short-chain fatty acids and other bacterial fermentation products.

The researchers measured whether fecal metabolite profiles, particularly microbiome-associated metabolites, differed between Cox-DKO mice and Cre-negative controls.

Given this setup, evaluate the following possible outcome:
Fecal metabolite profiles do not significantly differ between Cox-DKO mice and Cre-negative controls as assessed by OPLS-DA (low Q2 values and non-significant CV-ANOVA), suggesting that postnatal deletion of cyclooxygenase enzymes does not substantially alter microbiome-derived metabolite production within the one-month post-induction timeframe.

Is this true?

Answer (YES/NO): YES